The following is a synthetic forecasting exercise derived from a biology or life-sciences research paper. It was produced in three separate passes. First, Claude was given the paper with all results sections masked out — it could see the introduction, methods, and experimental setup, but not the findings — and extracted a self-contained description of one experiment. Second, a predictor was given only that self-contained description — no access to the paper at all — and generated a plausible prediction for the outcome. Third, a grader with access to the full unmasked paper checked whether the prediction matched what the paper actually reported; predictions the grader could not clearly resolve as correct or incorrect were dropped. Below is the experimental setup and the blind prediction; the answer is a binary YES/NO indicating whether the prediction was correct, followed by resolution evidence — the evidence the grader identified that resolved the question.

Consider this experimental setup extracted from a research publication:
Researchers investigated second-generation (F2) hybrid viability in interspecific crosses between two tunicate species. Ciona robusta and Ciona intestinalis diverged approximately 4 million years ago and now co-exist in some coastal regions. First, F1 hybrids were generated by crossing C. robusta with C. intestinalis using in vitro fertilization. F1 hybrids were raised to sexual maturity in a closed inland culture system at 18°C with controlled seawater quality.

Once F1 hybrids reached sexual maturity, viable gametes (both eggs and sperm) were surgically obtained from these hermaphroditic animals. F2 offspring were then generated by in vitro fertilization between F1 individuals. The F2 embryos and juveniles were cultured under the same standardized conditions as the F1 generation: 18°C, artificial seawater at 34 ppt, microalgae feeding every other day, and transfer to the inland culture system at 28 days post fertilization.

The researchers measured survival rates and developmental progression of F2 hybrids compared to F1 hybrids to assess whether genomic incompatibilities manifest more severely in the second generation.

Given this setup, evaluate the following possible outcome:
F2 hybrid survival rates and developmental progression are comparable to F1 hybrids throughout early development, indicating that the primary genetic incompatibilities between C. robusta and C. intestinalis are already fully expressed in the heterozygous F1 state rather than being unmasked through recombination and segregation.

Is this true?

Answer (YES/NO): NO